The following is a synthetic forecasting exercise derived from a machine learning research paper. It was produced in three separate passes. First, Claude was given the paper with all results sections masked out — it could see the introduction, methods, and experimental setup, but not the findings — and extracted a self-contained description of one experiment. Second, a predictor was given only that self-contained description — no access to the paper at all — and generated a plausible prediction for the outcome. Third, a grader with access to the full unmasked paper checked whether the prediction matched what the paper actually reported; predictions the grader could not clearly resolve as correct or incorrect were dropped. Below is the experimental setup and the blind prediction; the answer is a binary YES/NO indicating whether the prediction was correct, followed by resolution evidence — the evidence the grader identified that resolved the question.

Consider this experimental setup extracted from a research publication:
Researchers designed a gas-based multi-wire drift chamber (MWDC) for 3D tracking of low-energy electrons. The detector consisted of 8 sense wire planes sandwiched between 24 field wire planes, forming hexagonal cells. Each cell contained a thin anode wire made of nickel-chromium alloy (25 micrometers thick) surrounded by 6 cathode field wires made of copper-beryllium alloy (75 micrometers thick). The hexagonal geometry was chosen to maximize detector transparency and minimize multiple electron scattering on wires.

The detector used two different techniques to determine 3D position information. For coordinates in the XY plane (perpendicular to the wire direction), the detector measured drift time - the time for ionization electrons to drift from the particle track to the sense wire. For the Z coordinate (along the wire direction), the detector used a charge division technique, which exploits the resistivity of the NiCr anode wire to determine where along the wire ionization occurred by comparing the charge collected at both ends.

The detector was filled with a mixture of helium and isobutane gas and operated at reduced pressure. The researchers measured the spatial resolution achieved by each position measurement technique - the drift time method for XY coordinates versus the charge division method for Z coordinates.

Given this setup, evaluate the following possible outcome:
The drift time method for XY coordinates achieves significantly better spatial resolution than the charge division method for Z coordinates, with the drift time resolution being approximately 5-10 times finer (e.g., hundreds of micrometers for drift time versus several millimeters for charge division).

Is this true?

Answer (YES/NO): YES